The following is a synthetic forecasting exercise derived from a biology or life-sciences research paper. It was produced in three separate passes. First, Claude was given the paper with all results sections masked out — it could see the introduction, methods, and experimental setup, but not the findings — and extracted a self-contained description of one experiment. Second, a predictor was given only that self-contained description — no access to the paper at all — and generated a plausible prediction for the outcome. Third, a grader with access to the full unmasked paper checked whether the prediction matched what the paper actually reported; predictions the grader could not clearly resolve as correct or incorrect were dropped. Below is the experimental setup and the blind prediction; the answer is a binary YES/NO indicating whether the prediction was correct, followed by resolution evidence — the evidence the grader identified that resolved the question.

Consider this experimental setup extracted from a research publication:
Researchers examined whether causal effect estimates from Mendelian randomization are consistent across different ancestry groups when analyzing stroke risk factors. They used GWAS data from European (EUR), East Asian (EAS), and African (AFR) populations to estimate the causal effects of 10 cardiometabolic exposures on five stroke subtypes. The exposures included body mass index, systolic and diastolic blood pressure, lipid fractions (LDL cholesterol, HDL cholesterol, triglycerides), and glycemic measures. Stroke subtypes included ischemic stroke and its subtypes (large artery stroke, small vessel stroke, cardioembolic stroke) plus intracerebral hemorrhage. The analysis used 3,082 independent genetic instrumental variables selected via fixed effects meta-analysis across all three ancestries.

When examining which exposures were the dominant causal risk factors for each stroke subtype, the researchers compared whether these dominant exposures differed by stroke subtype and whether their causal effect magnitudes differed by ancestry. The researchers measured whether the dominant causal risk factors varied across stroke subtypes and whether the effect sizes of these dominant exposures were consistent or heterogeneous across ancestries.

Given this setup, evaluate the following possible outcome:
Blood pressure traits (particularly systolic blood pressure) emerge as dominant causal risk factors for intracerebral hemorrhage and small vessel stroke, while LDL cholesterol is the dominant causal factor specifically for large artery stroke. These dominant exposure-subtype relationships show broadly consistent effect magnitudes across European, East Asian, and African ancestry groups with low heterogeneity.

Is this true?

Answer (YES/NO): NO